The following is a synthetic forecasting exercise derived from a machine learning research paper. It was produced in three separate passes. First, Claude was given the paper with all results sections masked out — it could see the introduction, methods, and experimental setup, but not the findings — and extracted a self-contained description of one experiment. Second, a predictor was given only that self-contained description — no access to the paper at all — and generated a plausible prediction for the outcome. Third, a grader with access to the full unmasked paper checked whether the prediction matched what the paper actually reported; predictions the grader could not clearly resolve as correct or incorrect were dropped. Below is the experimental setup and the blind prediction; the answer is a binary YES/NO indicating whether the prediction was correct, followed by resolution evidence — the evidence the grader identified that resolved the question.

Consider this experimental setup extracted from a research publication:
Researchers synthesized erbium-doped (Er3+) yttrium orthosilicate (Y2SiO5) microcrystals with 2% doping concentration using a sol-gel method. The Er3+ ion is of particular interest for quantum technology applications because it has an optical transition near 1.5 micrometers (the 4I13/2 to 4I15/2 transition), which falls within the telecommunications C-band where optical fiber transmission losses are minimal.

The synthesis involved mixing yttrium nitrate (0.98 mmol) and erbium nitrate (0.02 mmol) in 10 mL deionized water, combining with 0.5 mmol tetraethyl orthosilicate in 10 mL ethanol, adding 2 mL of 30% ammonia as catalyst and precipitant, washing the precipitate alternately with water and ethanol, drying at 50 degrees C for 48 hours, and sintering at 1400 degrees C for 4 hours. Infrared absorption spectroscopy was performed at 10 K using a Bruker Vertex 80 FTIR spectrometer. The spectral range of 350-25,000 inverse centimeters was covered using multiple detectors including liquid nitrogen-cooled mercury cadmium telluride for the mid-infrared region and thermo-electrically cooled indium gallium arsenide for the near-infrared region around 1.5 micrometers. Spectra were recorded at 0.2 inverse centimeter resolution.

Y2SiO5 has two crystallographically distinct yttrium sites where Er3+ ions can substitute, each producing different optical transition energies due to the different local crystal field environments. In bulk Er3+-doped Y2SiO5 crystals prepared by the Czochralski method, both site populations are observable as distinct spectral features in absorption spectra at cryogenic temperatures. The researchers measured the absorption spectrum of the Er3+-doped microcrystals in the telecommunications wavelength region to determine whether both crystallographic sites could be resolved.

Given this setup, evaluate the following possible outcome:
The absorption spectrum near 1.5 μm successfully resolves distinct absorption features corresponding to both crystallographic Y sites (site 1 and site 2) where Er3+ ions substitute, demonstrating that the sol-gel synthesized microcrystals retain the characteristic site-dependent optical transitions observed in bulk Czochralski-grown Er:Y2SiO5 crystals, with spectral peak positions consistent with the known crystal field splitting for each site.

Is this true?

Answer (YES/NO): YES